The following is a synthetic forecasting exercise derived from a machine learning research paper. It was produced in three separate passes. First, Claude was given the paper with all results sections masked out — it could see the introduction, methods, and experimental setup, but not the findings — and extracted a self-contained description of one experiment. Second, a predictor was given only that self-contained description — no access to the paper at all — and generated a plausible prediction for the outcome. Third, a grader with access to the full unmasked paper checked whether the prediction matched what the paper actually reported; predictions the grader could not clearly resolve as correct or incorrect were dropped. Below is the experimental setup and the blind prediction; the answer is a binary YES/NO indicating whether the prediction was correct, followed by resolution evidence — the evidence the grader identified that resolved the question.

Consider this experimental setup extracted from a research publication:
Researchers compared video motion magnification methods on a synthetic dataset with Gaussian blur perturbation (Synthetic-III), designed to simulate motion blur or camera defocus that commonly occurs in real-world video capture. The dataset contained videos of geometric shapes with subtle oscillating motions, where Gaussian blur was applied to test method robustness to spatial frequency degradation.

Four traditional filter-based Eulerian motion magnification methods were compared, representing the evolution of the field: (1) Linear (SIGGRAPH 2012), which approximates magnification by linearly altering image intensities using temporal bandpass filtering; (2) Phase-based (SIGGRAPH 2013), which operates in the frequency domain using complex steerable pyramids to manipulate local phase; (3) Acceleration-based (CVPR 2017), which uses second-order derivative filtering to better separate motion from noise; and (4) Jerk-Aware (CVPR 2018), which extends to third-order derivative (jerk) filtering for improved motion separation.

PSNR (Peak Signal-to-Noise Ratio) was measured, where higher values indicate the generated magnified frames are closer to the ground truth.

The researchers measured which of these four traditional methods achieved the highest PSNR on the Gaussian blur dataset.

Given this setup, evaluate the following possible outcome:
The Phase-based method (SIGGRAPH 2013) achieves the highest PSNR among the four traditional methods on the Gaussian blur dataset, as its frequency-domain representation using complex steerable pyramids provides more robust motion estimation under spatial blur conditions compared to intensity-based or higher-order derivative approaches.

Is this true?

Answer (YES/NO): NO